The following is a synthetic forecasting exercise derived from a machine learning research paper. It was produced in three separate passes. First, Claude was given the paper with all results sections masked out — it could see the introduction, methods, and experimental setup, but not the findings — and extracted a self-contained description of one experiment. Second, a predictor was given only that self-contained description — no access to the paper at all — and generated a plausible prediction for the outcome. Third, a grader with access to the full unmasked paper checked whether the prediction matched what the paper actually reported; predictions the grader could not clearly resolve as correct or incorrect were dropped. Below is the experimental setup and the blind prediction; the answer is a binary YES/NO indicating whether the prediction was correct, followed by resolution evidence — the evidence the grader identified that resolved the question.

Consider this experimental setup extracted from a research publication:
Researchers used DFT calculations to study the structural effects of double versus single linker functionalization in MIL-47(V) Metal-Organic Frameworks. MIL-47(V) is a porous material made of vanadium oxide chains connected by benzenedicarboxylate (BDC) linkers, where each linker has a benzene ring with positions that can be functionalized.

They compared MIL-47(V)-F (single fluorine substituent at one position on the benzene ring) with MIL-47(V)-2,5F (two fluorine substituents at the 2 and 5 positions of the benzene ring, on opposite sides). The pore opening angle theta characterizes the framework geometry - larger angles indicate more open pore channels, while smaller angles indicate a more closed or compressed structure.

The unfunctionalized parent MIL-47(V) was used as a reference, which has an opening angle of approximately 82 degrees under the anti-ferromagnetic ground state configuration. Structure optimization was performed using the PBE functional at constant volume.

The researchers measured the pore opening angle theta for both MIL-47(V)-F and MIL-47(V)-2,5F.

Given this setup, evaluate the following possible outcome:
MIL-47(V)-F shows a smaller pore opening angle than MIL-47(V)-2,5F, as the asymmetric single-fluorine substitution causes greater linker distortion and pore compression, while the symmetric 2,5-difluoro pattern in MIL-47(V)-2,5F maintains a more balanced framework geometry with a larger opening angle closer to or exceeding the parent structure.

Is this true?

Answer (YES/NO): NO